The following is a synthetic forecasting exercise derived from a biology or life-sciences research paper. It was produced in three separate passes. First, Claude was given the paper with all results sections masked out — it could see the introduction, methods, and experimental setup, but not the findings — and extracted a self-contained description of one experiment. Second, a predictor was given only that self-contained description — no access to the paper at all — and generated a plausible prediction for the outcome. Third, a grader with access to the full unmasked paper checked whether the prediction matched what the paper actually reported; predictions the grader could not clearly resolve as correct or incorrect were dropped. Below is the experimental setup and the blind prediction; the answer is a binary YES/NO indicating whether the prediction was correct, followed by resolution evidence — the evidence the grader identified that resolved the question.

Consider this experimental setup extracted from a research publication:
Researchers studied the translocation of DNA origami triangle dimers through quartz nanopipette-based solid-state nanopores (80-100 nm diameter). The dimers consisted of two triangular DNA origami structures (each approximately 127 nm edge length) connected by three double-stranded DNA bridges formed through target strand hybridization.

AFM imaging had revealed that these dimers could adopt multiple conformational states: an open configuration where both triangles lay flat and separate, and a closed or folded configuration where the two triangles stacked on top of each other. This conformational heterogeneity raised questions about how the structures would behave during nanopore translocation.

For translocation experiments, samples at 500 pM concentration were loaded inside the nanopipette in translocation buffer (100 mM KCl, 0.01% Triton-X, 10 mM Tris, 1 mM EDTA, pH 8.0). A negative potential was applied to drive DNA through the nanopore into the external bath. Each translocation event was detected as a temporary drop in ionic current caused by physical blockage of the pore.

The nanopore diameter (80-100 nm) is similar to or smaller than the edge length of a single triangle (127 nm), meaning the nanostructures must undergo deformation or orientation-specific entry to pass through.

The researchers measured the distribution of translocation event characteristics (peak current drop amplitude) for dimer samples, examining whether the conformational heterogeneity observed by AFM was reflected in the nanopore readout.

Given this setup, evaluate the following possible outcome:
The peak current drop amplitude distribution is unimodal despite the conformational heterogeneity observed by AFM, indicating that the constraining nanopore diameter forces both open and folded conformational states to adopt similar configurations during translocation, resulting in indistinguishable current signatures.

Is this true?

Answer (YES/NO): NO